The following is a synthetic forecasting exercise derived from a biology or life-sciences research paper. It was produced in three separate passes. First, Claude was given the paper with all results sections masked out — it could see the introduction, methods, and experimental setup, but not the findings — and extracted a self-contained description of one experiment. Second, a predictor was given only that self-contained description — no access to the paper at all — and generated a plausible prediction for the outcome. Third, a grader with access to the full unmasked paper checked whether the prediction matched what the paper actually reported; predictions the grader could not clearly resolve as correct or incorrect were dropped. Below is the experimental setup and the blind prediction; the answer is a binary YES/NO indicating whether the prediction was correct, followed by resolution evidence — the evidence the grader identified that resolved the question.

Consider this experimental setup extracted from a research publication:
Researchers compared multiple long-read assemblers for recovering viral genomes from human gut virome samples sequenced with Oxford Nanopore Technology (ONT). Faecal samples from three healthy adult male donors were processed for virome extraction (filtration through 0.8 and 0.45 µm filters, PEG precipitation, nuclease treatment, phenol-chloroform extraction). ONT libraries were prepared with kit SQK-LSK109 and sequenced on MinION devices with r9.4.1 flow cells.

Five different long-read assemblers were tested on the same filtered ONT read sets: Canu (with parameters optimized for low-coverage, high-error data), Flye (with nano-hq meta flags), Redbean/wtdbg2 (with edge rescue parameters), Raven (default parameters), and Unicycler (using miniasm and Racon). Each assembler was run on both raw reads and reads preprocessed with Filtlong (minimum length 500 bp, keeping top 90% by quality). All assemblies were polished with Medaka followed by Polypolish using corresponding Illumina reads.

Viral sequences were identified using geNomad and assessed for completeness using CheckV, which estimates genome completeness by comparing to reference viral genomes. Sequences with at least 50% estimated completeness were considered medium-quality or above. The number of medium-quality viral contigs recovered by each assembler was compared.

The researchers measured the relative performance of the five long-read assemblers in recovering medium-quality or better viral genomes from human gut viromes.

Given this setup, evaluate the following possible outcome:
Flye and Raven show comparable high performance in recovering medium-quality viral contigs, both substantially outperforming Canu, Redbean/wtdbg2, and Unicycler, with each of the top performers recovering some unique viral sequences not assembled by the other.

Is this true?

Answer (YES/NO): NO